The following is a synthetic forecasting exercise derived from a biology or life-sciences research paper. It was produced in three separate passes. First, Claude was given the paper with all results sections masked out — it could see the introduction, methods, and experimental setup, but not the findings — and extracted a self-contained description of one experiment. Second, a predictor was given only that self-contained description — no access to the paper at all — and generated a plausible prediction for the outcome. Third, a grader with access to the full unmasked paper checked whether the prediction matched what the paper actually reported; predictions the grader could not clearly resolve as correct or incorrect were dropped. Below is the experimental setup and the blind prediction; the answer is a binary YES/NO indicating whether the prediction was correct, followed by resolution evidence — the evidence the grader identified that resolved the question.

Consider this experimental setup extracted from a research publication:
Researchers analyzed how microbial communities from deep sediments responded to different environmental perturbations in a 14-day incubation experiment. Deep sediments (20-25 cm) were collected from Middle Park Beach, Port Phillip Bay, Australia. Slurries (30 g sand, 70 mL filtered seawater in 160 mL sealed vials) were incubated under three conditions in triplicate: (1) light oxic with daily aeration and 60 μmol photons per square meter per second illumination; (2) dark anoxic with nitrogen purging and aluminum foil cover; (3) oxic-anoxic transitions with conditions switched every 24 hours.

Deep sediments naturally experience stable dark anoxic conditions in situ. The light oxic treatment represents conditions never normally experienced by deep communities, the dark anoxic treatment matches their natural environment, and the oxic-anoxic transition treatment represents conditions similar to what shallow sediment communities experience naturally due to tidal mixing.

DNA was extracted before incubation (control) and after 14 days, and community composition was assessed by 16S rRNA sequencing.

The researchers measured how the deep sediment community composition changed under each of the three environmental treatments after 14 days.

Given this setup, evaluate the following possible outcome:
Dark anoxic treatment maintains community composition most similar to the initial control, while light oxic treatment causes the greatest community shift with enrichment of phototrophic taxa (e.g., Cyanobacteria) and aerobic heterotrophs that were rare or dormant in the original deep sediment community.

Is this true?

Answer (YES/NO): NO